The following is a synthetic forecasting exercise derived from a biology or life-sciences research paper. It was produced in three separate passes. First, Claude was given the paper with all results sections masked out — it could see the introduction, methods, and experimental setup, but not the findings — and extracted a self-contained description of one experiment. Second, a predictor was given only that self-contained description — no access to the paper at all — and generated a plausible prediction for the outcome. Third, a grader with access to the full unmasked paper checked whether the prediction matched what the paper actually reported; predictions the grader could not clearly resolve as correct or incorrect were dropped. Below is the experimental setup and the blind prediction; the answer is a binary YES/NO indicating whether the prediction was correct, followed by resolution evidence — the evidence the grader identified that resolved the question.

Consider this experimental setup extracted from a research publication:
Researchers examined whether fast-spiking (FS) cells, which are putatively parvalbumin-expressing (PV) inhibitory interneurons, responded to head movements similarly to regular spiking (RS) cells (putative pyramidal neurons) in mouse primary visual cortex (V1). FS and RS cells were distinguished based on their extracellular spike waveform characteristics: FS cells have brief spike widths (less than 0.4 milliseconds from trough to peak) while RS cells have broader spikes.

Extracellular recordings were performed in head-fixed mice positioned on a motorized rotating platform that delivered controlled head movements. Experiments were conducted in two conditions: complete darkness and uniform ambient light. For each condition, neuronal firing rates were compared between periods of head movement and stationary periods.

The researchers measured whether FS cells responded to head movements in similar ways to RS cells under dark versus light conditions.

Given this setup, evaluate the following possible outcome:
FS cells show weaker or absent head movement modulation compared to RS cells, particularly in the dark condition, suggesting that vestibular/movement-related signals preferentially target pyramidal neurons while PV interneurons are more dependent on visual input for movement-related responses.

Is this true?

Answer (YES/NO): NO